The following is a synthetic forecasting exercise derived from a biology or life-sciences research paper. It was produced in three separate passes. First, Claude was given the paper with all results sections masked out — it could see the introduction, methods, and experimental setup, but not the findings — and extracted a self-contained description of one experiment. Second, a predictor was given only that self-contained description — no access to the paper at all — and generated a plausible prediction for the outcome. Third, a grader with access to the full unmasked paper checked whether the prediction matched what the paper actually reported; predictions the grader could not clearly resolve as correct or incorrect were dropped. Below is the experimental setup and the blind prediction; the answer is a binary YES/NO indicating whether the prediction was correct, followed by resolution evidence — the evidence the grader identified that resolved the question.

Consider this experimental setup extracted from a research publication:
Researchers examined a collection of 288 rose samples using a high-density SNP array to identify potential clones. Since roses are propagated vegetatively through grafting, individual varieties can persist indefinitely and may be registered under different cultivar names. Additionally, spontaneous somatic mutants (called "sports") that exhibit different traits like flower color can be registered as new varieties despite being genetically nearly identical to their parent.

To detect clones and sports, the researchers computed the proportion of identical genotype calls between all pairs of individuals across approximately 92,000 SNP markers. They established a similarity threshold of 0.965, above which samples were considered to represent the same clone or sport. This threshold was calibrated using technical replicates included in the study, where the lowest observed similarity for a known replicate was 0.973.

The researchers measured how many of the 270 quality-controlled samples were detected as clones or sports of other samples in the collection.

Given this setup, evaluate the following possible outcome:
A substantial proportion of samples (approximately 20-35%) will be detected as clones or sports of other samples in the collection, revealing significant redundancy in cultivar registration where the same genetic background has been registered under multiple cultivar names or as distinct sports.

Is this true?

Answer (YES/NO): YES